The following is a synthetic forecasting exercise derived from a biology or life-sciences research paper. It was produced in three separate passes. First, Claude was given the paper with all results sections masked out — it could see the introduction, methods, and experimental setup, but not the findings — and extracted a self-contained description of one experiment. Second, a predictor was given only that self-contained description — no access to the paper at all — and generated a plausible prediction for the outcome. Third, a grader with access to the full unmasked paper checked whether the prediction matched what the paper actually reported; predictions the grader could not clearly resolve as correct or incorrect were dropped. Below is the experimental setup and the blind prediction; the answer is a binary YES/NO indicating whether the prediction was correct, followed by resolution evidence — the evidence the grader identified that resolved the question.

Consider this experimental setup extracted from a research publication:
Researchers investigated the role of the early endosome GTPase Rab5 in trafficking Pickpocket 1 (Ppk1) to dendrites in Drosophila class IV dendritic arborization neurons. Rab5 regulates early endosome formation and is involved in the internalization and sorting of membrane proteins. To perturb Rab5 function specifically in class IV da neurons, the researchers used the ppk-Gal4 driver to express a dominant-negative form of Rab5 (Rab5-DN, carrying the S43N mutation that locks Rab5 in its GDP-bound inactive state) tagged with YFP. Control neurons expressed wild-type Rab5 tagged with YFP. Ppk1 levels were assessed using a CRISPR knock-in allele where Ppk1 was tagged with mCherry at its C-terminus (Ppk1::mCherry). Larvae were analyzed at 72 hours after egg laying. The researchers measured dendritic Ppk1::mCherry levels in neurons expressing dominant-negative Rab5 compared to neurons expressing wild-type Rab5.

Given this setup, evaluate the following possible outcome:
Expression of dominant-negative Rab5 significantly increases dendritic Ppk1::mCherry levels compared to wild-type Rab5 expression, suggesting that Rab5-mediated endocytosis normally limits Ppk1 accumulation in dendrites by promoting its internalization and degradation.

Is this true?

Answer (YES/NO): NO